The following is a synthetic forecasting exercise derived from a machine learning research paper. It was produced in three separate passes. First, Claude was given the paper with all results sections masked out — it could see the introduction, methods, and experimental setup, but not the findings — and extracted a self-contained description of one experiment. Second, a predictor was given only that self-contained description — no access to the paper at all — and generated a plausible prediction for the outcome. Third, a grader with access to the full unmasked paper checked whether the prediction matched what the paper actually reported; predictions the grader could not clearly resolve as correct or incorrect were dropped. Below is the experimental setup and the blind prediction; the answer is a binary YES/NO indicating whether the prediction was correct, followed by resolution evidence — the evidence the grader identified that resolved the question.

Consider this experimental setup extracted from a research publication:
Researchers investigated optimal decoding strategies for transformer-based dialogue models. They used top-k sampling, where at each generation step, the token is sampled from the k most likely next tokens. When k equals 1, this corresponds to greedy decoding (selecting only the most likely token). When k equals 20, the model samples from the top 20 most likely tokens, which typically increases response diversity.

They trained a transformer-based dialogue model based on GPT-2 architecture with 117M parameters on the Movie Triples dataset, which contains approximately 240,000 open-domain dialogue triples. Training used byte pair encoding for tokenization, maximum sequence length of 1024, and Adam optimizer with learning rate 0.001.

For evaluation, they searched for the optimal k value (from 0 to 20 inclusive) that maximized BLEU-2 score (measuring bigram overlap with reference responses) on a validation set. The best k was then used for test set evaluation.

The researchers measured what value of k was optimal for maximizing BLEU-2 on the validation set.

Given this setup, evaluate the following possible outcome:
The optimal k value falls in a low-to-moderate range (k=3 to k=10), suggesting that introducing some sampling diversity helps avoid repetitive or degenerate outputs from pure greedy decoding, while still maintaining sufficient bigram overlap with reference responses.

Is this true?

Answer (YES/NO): NO